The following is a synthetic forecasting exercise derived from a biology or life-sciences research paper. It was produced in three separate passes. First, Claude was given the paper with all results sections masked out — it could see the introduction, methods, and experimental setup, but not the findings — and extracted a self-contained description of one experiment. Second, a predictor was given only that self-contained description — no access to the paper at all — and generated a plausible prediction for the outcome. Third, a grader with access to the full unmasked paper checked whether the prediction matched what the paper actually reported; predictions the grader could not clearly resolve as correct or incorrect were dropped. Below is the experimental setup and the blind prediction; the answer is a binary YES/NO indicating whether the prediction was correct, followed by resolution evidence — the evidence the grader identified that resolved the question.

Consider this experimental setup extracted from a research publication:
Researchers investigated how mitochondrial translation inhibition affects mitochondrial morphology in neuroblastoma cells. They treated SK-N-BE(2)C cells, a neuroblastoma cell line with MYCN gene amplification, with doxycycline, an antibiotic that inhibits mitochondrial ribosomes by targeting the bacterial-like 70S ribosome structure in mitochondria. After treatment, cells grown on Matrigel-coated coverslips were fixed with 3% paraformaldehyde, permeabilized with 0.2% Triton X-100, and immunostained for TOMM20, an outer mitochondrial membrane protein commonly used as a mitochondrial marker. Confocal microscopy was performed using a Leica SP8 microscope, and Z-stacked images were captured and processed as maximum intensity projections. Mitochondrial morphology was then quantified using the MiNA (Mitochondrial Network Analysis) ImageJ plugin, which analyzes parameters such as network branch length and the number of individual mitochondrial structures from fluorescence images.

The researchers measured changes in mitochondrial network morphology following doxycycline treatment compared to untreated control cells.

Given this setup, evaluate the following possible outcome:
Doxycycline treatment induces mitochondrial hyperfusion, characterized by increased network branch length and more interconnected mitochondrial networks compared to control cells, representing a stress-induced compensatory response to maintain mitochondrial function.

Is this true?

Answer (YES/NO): NO